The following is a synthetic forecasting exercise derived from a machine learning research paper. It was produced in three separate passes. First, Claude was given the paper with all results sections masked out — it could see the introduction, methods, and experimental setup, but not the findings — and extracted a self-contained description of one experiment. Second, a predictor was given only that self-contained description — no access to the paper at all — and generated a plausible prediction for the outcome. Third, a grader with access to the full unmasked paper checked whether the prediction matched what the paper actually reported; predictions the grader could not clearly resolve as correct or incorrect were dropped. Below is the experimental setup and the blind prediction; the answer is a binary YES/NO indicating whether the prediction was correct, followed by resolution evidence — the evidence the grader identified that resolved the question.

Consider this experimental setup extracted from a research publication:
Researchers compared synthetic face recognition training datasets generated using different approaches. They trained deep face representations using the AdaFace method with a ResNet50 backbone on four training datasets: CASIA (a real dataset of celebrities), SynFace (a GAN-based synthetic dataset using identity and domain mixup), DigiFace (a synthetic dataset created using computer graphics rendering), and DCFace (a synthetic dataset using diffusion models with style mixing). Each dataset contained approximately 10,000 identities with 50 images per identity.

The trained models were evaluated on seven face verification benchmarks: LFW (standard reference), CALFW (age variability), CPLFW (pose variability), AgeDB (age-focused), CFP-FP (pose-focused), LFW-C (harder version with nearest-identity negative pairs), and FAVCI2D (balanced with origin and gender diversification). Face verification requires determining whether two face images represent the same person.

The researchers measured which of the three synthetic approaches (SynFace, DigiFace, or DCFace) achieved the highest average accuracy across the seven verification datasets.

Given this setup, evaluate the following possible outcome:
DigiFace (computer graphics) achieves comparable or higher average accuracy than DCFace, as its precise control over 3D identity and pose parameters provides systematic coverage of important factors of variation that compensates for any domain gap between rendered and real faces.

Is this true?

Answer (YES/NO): NO